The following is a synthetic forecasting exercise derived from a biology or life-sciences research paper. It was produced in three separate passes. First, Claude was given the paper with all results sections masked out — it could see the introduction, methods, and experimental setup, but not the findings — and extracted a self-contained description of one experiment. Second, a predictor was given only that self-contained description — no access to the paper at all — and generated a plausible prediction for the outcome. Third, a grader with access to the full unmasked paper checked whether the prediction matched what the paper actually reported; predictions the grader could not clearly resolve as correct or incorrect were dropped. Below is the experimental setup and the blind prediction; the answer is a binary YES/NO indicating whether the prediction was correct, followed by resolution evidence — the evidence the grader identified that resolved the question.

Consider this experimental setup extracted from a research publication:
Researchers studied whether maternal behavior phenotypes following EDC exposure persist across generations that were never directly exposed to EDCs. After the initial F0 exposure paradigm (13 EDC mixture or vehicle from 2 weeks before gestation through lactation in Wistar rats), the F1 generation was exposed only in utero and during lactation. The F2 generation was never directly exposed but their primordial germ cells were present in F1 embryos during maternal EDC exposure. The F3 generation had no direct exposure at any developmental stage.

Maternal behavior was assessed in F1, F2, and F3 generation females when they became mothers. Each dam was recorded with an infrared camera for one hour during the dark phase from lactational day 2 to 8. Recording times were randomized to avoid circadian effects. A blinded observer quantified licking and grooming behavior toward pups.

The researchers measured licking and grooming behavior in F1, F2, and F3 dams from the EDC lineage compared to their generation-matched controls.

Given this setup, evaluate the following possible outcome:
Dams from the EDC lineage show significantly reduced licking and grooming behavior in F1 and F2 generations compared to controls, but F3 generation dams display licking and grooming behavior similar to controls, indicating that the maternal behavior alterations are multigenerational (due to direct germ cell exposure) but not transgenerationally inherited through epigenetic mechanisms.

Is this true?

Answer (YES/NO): NO